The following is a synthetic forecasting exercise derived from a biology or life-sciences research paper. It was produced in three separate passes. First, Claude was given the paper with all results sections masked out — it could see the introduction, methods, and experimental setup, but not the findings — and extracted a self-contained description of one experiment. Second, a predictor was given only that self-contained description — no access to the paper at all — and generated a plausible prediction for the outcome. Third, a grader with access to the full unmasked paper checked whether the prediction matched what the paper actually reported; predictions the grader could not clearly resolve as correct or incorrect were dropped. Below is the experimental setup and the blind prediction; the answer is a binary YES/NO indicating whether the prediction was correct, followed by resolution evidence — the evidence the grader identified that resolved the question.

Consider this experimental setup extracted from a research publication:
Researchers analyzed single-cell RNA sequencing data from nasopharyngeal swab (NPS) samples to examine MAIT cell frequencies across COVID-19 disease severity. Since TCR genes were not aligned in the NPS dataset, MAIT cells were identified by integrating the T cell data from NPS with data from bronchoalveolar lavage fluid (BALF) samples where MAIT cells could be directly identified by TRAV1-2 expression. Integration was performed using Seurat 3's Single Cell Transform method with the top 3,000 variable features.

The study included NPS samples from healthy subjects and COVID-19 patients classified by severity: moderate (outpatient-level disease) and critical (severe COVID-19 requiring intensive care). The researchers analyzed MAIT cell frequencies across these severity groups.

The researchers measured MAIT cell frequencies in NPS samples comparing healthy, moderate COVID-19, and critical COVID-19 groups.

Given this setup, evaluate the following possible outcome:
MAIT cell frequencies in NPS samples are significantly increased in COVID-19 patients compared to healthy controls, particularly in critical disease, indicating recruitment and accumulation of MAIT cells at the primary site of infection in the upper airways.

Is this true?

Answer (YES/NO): NO